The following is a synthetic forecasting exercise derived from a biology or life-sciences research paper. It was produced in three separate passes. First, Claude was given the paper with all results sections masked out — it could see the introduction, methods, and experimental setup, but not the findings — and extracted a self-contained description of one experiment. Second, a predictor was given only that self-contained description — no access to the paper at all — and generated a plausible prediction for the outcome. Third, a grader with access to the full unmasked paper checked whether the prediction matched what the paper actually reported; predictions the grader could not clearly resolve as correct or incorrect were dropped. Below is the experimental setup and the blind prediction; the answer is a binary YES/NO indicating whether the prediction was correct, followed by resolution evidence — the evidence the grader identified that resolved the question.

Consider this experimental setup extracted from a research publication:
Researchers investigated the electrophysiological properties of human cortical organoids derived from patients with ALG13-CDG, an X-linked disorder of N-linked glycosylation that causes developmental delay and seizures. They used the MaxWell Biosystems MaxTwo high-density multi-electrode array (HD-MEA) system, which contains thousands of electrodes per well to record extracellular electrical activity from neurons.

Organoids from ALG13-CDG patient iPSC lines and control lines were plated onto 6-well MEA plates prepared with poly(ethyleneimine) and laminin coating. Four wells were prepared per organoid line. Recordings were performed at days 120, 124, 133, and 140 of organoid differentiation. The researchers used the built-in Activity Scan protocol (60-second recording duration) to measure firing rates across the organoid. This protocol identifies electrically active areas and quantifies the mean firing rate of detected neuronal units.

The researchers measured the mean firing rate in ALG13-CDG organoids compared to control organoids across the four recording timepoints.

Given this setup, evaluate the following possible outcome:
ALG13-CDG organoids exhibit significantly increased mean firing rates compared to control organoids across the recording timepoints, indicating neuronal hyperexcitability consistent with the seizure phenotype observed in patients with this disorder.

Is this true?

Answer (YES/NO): NO